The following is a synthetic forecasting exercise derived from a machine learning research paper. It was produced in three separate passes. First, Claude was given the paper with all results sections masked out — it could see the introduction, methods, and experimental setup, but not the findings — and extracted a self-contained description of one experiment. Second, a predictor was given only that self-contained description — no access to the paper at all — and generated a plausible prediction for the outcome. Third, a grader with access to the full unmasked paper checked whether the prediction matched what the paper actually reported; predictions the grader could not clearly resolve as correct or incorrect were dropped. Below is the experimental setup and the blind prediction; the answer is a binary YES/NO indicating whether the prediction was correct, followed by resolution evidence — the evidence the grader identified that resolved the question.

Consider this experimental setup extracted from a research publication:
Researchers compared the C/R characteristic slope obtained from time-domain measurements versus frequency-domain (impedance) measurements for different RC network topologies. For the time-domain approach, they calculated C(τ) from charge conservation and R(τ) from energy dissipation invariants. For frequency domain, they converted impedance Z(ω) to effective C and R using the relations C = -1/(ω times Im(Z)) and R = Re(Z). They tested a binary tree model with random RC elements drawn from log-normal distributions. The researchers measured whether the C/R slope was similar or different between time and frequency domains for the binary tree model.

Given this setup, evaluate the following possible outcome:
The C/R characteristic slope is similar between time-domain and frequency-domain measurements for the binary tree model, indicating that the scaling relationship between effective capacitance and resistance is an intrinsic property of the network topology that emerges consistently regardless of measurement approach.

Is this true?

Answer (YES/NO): YES